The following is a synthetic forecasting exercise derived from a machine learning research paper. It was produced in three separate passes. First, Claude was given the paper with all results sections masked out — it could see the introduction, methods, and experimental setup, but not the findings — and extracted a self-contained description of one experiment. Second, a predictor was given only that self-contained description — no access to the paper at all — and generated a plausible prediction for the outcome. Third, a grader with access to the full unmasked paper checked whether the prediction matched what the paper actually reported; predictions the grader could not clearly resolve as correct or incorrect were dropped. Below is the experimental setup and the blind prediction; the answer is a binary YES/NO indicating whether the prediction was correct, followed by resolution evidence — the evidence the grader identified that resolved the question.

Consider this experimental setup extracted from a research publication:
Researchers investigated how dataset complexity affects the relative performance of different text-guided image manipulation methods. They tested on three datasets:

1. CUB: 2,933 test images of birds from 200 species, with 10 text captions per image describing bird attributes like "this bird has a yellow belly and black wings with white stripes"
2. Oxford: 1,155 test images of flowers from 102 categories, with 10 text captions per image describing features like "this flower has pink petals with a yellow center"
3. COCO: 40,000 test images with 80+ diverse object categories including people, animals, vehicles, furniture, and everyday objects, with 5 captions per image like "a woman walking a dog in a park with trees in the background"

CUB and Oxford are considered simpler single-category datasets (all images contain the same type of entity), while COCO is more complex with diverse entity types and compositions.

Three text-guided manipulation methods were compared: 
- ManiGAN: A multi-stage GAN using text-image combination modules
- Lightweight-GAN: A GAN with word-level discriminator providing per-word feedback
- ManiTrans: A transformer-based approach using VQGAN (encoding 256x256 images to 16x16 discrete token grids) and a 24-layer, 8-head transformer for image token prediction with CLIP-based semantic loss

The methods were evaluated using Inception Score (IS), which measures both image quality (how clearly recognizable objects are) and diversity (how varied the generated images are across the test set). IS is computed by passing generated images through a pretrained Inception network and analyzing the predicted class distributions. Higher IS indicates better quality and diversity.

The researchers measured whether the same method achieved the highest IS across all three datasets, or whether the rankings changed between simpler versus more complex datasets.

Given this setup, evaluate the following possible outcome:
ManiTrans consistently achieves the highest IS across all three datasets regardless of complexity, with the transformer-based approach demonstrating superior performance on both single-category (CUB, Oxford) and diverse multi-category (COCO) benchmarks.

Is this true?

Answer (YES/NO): NO